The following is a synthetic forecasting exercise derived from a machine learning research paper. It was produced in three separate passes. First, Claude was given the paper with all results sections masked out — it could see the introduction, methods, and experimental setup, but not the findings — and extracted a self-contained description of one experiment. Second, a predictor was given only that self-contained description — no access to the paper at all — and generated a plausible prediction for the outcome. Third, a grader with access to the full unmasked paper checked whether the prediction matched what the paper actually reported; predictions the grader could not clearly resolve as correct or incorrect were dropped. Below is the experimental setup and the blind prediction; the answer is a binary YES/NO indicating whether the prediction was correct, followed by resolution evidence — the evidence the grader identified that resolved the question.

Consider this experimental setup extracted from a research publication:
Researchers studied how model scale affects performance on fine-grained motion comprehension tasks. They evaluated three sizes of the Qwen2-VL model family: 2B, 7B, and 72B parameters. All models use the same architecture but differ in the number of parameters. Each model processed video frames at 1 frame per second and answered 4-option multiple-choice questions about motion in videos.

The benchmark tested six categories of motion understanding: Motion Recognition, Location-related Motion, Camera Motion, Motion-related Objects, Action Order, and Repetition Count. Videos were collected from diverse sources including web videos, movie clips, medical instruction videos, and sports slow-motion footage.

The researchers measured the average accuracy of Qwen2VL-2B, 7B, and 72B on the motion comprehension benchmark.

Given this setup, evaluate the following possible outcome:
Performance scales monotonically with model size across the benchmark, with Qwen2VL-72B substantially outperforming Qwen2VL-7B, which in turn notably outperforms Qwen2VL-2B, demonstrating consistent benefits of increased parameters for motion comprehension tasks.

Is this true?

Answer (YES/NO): YES